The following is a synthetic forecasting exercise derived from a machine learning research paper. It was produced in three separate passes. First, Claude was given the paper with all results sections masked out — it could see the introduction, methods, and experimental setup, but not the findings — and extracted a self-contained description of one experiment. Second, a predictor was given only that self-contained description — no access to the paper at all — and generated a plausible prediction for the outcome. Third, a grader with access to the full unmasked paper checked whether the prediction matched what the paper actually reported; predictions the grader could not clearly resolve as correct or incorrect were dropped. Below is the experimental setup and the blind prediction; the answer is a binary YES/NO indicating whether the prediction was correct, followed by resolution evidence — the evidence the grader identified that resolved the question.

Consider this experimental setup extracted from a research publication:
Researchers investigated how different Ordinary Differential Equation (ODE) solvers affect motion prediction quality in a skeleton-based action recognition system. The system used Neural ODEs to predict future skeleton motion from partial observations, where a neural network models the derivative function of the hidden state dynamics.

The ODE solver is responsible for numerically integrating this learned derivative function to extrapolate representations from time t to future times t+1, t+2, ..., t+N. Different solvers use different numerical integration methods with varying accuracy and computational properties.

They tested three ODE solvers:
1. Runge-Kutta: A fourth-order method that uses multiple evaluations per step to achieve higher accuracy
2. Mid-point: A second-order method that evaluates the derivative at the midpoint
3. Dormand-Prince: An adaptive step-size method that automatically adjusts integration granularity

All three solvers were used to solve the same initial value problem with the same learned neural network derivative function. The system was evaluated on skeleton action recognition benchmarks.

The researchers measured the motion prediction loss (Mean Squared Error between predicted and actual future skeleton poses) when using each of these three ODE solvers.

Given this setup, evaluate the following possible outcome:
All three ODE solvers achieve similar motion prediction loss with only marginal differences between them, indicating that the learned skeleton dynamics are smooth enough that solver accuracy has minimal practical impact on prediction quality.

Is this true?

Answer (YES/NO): YES